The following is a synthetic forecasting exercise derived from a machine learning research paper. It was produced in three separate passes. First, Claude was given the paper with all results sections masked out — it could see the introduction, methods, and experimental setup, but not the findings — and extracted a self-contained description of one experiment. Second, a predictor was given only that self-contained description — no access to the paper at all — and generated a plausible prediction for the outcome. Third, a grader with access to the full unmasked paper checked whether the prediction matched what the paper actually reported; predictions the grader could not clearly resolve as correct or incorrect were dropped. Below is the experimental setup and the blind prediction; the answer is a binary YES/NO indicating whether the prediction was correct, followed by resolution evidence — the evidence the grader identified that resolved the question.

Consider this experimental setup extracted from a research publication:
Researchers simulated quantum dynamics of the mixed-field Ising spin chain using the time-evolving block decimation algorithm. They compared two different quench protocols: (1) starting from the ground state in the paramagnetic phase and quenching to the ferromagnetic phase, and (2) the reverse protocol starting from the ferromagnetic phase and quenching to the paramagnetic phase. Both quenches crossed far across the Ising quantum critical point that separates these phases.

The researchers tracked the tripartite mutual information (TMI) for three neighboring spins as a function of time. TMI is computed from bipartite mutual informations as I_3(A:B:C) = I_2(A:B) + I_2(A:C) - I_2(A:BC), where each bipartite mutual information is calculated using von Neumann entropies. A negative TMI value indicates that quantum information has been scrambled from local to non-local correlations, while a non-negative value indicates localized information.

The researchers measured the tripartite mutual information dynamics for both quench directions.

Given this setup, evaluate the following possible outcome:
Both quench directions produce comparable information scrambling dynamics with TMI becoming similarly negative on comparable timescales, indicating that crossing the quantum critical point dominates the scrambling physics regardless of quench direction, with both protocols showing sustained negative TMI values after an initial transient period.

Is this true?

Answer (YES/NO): NO